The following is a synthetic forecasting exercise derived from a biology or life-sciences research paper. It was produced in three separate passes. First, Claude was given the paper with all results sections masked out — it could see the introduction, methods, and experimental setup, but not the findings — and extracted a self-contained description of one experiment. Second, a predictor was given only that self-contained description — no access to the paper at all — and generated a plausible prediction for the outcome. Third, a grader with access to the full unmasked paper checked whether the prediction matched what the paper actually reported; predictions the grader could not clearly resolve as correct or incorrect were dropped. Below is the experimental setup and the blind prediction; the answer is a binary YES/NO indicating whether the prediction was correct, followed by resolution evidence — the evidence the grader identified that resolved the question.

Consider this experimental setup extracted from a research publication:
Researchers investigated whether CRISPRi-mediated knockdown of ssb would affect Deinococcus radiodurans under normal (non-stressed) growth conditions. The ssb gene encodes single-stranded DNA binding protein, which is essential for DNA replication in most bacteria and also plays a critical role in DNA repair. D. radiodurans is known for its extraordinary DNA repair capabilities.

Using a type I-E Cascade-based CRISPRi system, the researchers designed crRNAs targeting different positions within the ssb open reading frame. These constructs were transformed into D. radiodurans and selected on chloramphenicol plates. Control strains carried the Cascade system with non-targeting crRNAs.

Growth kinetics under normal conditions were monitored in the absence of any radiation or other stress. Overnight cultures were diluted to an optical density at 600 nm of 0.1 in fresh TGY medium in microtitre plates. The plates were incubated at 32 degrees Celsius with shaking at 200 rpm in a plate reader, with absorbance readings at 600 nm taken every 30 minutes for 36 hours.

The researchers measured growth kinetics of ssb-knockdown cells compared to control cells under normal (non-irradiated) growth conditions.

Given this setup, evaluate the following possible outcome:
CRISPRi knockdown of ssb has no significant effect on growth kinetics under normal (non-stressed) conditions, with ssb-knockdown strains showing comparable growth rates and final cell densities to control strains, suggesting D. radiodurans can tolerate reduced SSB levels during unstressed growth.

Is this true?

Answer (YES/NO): NO